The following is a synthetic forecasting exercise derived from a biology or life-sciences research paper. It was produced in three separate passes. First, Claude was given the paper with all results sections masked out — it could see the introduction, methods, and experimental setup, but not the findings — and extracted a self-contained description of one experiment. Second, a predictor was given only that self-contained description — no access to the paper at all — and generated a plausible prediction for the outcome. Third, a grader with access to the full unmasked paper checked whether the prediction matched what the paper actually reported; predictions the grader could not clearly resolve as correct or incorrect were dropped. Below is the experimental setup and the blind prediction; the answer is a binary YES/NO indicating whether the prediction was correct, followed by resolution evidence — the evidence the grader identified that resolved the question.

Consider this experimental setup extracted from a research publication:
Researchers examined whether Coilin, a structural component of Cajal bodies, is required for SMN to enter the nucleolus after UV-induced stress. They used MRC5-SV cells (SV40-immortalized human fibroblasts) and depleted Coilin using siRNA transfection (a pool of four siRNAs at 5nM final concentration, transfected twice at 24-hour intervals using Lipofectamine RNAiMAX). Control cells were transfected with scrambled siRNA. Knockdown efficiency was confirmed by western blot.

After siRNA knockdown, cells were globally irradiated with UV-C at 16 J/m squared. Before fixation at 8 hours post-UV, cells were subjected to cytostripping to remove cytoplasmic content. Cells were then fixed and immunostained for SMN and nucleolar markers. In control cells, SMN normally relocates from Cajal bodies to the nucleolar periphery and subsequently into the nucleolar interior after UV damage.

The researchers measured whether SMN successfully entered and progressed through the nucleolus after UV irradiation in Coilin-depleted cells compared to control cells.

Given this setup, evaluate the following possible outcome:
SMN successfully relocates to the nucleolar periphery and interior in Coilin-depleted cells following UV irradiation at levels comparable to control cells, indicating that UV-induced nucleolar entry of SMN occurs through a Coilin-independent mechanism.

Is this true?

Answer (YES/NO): NO